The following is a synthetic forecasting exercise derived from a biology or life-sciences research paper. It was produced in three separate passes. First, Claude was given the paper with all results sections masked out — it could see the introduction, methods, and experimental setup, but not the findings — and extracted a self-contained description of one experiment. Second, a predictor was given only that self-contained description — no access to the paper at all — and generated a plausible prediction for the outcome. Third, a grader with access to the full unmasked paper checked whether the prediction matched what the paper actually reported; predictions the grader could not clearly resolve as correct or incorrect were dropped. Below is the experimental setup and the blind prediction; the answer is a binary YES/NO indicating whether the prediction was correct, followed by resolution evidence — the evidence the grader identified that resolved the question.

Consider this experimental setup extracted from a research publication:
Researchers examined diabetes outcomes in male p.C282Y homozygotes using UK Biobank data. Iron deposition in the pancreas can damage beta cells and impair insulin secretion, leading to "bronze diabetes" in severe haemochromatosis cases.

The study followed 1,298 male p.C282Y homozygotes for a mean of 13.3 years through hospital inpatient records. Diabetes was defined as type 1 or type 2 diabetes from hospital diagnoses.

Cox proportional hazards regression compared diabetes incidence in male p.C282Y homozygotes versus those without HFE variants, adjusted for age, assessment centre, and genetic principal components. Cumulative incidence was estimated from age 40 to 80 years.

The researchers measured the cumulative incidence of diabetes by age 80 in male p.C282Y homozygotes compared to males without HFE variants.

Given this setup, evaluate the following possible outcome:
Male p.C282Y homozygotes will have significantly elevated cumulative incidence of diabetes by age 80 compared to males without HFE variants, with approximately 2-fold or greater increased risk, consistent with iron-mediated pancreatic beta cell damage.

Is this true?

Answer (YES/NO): NO